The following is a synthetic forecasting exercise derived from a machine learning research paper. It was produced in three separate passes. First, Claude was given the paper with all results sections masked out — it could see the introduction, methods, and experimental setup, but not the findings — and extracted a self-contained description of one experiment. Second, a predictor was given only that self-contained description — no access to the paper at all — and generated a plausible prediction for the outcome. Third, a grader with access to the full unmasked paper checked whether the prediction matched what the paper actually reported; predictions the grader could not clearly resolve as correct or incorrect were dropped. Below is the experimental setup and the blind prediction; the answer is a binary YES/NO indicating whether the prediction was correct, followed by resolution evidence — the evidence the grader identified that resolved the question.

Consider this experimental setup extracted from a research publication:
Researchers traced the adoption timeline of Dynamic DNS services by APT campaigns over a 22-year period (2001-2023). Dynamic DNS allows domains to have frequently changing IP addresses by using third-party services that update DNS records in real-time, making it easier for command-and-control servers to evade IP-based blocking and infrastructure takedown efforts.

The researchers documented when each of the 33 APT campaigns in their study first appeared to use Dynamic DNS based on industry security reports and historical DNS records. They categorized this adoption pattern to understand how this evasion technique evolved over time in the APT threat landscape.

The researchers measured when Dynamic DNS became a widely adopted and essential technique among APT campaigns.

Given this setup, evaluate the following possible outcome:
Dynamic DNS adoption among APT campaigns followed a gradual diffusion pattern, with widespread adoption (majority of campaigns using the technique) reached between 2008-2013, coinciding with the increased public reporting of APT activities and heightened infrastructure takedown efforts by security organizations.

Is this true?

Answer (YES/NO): NO